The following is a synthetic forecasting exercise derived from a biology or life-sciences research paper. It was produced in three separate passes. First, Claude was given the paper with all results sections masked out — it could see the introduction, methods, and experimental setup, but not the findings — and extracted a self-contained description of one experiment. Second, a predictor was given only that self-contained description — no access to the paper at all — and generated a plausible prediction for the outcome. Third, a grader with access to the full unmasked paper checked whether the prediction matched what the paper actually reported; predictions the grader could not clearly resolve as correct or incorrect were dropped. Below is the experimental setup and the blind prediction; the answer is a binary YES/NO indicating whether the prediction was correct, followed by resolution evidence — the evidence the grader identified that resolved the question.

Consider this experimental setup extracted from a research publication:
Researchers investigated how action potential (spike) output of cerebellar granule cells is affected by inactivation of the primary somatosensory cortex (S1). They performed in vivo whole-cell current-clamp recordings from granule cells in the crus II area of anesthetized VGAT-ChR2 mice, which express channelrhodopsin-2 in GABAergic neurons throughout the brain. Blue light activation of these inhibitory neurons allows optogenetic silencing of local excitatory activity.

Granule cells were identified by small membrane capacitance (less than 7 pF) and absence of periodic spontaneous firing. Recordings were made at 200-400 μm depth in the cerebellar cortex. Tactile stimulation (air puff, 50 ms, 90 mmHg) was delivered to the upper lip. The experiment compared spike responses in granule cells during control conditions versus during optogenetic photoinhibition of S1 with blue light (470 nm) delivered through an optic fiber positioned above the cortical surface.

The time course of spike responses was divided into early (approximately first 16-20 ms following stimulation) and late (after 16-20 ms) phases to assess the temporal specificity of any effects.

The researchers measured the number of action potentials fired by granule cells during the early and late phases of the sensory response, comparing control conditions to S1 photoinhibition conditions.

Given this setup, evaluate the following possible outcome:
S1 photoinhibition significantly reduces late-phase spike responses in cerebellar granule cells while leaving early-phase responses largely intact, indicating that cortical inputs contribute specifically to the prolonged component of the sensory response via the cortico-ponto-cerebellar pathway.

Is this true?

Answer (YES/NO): YES